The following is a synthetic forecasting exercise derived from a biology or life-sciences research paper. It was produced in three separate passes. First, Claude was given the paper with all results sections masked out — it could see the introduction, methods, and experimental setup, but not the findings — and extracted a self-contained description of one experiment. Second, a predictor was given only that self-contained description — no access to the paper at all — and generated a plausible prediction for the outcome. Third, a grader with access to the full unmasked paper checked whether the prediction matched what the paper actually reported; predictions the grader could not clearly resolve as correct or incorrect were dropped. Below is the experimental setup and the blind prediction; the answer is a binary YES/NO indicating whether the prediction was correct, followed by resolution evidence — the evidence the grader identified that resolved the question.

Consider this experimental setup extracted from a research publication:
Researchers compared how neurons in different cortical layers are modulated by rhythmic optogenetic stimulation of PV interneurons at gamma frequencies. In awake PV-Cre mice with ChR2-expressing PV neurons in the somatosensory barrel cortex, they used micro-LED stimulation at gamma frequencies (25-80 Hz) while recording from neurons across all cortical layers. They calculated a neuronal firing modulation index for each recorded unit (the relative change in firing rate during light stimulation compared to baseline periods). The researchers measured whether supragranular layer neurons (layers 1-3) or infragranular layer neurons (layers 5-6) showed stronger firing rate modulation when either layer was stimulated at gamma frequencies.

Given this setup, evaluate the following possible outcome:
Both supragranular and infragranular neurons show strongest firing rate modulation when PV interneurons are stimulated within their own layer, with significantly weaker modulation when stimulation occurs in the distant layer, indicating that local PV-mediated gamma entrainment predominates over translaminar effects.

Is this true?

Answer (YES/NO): NO